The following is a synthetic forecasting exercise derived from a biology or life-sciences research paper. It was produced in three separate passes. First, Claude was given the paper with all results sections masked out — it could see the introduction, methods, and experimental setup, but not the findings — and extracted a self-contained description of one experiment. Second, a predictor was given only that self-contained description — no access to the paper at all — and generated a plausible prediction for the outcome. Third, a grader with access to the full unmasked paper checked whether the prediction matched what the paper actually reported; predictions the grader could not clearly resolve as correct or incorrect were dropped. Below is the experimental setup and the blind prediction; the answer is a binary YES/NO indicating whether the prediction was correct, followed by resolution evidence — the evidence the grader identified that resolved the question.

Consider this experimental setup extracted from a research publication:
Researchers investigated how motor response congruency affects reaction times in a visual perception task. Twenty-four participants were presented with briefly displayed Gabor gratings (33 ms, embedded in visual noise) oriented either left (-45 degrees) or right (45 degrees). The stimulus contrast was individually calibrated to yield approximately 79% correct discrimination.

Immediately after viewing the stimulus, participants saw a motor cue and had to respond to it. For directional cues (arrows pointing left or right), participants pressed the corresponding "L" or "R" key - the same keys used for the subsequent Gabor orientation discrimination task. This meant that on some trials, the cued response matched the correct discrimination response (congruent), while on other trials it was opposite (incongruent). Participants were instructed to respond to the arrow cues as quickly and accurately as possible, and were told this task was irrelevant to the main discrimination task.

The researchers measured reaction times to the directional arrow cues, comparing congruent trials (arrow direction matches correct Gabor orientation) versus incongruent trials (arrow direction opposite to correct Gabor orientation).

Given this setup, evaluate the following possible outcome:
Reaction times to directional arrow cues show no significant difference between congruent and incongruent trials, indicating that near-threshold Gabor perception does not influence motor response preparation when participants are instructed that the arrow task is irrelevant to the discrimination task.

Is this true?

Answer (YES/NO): NO